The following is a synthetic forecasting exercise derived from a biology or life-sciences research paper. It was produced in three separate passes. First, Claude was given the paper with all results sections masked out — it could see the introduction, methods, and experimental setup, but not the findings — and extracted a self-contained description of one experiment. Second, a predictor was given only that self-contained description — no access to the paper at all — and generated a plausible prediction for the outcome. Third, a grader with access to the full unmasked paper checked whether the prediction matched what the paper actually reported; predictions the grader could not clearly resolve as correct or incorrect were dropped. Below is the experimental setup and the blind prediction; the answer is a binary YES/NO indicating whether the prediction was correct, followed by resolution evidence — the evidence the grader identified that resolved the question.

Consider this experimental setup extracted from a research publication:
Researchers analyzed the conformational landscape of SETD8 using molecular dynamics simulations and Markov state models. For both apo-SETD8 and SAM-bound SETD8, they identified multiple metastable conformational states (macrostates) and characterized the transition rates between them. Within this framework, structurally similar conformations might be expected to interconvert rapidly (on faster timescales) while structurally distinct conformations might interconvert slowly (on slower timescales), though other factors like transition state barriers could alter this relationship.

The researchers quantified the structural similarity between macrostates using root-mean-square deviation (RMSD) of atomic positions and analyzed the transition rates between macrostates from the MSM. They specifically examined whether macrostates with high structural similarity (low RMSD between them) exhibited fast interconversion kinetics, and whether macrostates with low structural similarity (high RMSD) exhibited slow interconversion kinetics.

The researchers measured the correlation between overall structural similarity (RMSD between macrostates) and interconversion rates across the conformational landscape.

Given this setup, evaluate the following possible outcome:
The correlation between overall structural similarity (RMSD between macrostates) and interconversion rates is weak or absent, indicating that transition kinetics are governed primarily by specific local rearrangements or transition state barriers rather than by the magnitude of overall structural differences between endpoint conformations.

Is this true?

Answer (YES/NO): YES